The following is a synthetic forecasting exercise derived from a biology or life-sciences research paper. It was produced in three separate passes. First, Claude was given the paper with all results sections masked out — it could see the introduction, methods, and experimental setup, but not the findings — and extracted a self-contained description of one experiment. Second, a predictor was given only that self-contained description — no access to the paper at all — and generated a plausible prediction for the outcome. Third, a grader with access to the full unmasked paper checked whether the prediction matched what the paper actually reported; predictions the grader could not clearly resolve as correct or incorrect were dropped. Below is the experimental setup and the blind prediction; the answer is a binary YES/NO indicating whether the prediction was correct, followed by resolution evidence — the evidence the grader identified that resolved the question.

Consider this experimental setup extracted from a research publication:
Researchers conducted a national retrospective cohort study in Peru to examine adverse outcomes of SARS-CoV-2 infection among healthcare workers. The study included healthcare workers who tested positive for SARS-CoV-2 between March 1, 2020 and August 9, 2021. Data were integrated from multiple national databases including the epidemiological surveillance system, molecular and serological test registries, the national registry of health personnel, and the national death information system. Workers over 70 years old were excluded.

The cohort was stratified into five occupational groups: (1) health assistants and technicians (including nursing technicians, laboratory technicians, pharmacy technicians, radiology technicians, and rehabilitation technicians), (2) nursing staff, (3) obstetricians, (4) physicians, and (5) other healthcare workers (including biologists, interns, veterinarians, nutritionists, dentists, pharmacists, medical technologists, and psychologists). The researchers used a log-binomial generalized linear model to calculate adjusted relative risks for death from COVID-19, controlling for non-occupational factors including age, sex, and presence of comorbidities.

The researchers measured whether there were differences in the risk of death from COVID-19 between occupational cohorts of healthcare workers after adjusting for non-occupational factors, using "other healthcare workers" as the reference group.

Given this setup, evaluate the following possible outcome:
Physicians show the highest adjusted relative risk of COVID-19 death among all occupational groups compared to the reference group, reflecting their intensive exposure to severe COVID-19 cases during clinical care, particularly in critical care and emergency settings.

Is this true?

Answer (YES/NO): NO